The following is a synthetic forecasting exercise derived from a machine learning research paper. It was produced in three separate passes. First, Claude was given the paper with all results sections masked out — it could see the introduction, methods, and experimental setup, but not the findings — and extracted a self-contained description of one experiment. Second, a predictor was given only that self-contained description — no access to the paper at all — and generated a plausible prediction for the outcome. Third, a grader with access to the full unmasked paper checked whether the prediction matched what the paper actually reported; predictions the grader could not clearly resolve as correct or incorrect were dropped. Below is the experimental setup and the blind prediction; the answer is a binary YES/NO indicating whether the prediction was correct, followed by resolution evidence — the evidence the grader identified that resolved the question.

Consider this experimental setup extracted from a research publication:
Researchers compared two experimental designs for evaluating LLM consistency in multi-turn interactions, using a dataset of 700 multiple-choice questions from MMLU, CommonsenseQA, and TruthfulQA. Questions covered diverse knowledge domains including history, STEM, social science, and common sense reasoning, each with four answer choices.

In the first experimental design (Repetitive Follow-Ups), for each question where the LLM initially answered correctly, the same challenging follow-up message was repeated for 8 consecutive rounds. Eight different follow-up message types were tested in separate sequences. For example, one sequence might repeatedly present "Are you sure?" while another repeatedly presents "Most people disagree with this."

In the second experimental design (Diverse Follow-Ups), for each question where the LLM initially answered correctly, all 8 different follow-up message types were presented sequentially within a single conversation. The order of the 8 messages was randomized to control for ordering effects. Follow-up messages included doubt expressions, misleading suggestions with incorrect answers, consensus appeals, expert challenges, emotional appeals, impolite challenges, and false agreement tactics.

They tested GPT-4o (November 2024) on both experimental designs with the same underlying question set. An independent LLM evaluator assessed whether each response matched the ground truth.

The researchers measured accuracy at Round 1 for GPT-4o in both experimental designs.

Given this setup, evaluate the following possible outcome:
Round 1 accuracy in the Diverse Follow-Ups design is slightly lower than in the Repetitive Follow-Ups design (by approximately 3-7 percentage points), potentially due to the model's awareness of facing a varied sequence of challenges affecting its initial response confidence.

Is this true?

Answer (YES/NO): NO